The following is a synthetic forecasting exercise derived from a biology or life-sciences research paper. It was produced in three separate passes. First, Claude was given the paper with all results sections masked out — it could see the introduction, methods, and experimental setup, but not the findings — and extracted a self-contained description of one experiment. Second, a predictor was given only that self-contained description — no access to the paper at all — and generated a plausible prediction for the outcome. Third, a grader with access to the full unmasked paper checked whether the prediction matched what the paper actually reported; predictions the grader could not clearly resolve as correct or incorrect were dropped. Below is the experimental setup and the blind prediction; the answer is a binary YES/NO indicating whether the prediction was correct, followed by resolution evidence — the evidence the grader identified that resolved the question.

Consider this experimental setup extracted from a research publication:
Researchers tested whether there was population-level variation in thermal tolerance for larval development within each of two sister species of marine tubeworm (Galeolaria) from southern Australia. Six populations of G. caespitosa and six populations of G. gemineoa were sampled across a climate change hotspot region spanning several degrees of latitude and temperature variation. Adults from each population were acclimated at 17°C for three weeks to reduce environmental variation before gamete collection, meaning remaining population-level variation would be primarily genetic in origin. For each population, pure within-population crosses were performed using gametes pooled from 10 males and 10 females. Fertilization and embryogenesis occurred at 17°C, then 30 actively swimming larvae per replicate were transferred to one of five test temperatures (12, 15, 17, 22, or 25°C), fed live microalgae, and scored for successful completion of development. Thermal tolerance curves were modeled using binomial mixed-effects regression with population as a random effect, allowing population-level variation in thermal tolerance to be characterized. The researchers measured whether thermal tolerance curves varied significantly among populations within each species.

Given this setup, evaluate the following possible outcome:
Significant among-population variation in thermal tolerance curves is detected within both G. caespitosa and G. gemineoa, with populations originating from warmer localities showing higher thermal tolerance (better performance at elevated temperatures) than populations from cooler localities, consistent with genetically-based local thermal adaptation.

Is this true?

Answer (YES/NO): NO